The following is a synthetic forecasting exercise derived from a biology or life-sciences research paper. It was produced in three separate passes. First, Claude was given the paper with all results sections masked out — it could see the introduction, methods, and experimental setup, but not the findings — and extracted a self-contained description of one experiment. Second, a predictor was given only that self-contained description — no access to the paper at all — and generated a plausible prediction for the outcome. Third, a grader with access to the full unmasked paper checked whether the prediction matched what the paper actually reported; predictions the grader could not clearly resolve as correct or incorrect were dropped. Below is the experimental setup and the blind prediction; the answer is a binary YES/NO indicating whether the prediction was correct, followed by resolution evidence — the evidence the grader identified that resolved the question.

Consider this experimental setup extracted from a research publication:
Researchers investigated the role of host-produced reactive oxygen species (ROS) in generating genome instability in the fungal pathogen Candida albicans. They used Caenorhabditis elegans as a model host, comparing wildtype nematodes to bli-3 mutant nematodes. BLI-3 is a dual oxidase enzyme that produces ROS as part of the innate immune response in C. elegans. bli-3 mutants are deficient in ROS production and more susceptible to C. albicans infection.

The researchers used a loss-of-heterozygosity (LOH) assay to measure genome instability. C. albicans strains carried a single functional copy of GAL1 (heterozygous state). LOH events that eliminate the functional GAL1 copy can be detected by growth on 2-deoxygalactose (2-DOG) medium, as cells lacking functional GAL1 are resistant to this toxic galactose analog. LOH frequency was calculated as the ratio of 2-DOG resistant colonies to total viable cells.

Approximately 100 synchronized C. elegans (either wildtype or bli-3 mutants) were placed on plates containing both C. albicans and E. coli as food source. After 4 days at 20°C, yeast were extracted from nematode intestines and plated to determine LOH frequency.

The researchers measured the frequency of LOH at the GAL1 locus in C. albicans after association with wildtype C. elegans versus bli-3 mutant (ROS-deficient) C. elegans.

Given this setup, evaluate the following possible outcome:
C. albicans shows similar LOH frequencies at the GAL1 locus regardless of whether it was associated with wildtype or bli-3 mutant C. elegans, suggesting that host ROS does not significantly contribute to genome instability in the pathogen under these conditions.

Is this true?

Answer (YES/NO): NO